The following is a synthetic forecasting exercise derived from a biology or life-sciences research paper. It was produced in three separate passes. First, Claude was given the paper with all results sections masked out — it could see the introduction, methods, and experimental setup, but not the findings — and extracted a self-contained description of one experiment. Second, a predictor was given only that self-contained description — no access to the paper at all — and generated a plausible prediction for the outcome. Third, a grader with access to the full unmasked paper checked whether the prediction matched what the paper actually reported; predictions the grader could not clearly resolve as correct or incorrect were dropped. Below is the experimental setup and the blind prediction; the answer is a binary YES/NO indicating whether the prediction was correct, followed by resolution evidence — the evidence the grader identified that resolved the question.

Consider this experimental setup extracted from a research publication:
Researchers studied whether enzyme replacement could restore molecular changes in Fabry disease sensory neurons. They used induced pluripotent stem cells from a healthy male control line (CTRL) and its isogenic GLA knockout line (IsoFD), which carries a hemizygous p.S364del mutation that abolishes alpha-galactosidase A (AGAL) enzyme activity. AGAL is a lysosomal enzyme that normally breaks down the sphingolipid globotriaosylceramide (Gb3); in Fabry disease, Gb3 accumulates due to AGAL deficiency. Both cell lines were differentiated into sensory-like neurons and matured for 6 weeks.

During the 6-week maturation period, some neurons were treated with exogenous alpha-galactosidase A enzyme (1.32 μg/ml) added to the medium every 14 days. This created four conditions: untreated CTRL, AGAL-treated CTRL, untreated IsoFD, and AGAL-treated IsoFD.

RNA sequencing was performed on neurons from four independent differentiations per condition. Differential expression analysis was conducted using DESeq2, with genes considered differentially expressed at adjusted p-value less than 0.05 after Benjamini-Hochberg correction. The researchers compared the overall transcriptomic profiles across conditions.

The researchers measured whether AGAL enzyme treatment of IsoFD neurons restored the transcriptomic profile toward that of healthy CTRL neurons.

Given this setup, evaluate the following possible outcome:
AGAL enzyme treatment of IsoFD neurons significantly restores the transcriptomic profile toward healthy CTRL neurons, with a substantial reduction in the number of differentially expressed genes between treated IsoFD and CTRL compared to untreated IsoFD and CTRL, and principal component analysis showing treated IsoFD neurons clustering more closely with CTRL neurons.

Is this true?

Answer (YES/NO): NO